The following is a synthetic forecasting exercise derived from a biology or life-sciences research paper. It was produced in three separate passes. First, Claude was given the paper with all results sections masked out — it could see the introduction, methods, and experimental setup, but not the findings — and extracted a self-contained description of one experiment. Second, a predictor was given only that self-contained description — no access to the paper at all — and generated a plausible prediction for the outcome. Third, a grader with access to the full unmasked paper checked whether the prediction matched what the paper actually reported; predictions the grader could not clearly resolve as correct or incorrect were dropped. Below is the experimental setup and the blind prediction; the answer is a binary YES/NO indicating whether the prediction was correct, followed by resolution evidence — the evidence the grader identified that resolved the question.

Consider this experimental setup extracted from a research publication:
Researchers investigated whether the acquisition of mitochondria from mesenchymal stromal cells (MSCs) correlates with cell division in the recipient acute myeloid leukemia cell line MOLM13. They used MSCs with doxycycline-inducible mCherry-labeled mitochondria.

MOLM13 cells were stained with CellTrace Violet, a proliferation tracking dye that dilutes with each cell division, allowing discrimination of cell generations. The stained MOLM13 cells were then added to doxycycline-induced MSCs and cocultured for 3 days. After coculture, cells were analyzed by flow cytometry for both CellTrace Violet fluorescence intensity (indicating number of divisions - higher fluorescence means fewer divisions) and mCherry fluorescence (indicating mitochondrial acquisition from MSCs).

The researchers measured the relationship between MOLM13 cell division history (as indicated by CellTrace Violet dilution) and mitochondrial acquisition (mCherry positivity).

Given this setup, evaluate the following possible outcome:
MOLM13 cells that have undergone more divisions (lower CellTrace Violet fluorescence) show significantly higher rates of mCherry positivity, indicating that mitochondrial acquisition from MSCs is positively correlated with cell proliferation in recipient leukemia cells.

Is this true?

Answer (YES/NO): NO